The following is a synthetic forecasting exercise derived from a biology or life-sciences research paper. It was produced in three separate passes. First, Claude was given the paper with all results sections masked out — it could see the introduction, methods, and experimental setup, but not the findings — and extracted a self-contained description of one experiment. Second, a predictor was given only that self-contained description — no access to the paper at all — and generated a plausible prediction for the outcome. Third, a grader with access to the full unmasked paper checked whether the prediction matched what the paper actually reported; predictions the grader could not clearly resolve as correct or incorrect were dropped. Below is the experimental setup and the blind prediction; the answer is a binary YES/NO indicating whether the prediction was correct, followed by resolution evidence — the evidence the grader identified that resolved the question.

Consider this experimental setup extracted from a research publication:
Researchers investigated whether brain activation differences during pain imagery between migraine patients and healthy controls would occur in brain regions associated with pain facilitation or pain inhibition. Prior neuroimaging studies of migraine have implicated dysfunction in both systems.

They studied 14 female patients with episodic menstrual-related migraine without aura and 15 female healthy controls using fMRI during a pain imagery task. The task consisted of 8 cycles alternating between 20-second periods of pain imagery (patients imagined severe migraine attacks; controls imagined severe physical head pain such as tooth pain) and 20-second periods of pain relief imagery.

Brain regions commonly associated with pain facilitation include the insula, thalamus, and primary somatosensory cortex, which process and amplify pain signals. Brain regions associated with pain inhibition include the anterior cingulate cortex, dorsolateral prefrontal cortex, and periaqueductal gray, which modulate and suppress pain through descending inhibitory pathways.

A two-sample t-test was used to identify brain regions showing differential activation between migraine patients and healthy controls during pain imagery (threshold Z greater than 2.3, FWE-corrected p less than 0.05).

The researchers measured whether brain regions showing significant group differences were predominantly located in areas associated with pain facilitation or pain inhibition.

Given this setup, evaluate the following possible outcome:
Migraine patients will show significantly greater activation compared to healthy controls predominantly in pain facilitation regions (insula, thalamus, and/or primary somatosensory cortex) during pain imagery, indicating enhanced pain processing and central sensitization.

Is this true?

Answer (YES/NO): NO